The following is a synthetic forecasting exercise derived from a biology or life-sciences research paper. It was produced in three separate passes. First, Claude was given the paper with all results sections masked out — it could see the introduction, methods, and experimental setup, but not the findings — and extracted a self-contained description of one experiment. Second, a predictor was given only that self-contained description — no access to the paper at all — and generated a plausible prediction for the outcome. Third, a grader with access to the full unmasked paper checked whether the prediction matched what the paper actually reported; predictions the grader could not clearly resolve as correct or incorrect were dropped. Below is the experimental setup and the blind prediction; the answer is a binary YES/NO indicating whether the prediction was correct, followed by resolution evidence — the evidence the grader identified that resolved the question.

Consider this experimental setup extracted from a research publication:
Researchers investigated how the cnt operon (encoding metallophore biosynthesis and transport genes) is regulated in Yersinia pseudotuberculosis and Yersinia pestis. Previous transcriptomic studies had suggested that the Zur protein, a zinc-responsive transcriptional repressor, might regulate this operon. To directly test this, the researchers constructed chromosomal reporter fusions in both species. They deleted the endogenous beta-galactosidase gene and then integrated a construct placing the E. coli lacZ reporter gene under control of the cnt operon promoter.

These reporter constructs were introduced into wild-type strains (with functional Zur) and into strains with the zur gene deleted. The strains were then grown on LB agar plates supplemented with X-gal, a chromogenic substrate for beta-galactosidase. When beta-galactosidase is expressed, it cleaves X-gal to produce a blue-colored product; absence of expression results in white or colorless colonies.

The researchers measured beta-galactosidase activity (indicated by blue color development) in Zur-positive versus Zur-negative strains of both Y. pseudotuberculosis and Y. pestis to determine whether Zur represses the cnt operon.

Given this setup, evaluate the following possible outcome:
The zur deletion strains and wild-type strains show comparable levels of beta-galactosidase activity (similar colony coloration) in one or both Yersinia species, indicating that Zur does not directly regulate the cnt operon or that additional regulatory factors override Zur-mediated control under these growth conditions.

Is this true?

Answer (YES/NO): NO